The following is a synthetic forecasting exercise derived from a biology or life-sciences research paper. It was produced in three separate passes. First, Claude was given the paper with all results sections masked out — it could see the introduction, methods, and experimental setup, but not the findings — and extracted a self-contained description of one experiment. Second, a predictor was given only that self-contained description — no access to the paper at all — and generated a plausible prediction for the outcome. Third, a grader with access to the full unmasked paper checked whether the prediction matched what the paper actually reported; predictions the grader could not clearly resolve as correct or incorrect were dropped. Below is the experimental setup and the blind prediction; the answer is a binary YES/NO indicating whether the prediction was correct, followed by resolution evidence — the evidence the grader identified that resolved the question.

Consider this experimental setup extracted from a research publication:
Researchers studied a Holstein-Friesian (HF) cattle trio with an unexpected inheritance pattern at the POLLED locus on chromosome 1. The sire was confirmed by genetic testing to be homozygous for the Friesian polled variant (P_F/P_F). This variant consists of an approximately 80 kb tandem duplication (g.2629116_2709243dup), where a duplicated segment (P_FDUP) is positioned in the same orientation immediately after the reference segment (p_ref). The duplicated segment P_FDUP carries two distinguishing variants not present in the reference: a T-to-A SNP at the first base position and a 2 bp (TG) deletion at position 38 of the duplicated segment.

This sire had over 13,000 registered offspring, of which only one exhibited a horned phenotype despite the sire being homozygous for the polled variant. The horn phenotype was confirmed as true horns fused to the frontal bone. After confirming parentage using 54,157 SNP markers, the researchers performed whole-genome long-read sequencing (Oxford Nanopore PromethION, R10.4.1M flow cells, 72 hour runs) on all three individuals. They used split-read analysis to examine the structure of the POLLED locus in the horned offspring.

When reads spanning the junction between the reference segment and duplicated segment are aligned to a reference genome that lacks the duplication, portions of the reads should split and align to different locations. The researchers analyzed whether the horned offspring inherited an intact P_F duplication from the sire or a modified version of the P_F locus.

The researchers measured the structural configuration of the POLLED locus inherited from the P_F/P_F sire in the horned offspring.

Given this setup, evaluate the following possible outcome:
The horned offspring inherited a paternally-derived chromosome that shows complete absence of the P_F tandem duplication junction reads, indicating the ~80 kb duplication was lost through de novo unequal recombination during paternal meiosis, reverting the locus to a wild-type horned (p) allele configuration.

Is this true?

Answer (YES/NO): YES